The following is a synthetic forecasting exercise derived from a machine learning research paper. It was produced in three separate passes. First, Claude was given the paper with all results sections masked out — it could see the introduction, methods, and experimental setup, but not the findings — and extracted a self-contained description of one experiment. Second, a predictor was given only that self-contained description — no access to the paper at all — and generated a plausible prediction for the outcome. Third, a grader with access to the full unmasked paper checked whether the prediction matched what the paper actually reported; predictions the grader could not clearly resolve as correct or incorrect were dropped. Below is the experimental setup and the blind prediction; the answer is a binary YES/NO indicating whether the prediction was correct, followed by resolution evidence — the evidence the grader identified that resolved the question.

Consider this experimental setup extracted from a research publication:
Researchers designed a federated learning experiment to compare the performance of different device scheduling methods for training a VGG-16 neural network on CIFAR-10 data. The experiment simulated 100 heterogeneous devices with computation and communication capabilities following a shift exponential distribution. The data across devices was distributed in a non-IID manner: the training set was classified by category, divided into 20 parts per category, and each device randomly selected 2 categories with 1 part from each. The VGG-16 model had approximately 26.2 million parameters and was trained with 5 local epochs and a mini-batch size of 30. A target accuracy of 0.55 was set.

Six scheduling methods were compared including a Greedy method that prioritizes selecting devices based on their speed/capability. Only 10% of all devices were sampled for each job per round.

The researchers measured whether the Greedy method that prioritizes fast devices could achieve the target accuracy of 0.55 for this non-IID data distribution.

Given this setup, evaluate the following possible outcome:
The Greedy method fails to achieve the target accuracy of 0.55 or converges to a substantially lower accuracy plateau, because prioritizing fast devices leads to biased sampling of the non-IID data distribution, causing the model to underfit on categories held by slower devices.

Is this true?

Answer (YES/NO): YES